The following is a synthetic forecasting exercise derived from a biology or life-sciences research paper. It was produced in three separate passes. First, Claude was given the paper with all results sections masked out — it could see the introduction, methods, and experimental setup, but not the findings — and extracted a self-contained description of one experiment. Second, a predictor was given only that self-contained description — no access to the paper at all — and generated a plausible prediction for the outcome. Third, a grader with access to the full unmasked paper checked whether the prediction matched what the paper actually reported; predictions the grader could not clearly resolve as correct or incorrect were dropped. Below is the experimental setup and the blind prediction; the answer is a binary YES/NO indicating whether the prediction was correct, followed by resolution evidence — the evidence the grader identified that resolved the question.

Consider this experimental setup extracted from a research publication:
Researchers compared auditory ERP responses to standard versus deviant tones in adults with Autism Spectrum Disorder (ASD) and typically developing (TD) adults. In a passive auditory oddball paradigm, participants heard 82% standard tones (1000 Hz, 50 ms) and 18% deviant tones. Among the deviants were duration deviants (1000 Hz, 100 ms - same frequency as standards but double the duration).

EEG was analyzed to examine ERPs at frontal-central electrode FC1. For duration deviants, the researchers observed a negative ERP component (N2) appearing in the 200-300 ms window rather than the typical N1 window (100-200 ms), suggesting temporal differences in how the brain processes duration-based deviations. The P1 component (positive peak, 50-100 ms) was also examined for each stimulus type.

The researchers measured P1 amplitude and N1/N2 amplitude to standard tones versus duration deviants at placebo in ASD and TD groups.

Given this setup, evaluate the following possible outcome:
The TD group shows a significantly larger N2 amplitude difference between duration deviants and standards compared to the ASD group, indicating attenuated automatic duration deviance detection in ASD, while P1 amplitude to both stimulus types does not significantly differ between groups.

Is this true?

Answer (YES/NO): NO